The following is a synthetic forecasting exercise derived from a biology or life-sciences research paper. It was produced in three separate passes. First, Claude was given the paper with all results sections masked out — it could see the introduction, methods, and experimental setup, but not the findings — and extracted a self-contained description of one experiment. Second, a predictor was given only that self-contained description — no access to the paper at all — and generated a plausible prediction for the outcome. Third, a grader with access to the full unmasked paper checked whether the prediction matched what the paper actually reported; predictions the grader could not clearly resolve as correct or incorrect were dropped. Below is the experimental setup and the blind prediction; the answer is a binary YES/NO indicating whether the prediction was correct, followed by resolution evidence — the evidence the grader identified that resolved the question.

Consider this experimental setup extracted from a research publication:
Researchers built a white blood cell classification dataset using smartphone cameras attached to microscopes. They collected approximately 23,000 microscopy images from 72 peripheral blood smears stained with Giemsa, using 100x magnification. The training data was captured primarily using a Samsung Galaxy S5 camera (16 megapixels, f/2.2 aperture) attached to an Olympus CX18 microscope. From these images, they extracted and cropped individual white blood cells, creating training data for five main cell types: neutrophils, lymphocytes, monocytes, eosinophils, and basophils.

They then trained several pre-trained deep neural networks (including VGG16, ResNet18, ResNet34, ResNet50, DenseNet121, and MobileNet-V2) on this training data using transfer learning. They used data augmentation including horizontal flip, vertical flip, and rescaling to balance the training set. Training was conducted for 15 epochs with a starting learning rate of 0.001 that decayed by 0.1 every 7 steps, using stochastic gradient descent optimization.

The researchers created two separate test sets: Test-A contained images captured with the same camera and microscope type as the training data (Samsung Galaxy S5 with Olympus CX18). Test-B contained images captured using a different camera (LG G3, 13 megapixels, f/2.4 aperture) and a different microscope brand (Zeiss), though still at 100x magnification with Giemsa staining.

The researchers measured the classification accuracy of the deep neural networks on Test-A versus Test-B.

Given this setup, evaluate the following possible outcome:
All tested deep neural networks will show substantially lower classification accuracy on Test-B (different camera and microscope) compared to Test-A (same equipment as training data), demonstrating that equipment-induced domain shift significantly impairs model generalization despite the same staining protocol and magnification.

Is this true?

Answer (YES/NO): YES